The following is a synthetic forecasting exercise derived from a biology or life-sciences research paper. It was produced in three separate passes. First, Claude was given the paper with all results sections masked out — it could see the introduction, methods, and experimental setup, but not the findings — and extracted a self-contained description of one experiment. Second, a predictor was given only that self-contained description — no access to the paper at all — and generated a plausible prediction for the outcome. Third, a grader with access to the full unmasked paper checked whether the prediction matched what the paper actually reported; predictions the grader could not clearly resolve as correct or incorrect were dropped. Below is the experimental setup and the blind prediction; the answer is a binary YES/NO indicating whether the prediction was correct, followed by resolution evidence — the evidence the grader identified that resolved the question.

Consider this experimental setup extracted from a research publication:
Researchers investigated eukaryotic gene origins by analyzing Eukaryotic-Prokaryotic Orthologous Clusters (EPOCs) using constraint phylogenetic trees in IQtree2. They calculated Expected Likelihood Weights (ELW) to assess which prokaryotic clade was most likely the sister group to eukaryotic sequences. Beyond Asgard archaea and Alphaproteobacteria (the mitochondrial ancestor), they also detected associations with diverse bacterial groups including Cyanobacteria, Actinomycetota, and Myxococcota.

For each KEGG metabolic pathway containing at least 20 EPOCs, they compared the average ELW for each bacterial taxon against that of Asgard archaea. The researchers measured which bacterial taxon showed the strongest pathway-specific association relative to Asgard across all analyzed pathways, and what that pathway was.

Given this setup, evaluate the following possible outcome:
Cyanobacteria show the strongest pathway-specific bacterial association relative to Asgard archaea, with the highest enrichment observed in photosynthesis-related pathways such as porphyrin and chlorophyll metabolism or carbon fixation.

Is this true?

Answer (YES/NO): NO